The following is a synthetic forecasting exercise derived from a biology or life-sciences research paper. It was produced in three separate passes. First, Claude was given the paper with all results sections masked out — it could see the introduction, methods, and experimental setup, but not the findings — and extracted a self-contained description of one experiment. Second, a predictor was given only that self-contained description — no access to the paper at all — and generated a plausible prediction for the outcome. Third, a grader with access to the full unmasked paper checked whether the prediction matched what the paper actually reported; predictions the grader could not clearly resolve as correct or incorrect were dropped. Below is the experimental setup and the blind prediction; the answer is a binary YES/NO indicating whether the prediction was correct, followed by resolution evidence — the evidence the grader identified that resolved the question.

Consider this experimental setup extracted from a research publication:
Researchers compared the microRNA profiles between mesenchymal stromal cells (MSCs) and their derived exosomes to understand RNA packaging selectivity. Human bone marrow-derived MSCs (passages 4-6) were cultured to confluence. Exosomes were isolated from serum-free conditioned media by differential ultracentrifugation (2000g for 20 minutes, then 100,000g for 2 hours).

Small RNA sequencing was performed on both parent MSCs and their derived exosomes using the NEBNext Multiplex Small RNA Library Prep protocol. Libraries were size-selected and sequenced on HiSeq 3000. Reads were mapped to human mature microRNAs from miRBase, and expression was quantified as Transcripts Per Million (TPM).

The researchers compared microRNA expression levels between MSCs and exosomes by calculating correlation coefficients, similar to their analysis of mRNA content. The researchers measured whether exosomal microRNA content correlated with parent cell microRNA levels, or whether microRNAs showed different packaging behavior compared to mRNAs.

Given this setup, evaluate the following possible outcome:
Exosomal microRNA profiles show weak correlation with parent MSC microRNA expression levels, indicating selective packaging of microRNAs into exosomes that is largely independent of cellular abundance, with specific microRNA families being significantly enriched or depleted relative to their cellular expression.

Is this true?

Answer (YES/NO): NO